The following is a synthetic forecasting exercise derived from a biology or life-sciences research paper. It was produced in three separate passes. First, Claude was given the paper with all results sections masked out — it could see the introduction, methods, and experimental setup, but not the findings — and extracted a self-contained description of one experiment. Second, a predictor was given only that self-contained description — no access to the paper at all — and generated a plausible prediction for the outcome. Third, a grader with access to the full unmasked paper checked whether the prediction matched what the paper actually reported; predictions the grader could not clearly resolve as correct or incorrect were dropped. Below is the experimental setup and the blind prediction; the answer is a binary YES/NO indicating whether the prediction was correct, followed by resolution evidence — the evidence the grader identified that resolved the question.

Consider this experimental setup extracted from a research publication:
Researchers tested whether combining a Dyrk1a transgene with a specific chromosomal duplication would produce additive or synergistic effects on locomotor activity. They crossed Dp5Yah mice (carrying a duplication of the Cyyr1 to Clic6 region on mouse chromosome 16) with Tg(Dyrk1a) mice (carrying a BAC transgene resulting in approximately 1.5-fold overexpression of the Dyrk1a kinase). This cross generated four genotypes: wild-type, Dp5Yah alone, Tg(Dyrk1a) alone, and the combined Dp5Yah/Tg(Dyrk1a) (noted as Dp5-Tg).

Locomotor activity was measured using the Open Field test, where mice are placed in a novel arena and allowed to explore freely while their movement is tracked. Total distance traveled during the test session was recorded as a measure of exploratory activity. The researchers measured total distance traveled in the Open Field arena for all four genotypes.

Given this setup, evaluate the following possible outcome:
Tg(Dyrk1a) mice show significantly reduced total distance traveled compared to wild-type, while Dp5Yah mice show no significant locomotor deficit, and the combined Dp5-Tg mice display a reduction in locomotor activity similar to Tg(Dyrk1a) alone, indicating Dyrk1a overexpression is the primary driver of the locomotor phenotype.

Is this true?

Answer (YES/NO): NO